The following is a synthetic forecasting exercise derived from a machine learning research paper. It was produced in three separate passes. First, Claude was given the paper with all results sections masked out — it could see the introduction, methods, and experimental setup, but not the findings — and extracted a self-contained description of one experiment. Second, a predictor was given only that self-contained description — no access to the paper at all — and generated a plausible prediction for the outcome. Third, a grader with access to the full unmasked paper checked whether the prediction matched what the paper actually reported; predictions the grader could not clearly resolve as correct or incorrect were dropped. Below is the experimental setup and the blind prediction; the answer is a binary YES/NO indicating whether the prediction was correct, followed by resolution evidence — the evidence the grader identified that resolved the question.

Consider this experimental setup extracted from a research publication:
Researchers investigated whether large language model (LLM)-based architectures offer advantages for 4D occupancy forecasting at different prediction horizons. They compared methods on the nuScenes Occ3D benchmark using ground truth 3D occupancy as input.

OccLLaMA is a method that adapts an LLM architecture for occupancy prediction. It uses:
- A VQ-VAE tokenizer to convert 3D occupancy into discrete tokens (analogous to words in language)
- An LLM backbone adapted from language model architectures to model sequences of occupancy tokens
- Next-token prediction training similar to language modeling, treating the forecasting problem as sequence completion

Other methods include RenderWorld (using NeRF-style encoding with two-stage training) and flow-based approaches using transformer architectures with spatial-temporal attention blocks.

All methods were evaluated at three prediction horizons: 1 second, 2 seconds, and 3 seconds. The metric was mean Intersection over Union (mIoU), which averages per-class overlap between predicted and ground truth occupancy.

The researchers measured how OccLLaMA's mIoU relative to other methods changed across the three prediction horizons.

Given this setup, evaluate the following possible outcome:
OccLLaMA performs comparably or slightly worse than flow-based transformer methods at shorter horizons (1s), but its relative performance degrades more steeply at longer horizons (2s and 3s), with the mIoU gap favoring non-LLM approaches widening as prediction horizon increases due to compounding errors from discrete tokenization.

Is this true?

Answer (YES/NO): NO